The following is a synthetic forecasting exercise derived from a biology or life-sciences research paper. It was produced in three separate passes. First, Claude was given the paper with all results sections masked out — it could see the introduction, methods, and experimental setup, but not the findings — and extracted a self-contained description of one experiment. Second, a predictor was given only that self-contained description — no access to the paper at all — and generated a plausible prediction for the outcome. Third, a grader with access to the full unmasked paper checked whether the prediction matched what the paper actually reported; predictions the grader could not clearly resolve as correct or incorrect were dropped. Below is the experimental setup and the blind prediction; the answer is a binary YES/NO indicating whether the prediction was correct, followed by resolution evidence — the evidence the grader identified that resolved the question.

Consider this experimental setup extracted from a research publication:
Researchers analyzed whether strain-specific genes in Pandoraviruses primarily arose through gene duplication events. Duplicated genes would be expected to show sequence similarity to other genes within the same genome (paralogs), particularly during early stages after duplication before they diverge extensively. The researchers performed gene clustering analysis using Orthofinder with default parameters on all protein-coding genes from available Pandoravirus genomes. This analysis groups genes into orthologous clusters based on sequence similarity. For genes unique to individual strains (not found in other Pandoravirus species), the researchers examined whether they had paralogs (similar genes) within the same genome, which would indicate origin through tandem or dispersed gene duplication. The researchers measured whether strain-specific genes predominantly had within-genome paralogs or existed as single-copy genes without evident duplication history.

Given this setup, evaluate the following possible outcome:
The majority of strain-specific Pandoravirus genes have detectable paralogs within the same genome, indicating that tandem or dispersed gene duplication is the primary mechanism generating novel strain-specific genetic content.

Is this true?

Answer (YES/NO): NO